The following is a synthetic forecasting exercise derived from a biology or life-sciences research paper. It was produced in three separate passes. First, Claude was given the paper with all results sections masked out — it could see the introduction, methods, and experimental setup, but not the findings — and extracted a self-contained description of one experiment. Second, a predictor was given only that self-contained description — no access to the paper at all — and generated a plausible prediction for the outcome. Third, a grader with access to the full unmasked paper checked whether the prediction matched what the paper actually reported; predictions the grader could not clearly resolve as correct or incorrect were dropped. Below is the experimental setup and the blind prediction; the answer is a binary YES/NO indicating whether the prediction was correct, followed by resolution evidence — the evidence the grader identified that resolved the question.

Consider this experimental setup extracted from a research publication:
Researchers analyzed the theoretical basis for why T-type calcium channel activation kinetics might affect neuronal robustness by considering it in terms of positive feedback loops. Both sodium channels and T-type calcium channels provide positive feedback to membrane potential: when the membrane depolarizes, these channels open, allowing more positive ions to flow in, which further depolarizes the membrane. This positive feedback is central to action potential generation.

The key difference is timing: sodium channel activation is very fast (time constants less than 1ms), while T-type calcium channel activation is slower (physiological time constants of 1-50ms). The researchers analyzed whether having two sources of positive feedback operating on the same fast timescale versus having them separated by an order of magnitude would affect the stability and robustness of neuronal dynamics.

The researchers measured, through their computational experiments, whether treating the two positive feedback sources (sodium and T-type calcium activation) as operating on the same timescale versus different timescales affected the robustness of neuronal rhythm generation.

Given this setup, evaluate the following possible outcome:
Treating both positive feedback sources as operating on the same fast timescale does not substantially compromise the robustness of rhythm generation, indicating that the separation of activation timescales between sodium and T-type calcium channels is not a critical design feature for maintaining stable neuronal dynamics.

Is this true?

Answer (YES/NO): NO